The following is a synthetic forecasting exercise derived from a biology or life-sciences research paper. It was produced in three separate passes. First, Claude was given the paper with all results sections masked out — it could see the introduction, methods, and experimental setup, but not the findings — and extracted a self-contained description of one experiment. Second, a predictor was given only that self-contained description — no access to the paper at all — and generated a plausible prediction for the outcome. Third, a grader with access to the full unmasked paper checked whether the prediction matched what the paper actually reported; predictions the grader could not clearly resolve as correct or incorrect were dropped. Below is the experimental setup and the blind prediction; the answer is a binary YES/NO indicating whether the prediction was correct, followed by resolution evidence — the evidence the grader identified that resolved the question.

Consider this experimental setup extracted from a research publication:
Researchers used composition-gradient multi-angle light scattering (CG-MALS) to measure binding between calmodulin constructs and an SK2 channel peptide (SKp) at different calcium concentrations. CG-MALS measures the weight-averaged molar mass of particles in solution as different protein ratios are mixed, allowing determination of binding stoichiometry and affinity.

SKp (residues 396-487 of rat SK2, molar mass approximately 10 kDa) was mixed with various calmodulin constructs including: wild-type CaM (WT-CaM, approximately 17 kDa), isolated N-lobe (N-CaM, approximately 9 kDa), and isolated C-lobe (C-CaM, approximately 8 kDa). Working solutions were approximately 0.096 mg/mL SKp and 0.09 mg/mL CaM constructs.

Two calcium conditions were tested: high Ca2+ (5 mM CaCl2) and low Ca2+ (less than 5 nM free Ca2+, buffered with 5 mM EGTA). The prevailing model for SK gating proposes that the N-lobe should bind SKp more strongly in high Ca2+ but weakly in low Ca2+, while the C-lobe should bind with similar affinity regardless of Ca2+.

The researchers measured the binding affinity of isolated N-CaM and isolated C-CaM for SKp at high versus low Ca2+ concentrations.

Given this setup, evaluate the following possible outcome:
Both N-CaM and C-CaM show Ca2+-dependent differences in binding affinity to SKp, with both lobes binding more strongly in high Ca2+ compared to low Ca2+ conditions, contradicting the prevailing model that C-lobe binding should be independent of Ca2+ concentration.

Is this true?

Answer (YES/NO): NO